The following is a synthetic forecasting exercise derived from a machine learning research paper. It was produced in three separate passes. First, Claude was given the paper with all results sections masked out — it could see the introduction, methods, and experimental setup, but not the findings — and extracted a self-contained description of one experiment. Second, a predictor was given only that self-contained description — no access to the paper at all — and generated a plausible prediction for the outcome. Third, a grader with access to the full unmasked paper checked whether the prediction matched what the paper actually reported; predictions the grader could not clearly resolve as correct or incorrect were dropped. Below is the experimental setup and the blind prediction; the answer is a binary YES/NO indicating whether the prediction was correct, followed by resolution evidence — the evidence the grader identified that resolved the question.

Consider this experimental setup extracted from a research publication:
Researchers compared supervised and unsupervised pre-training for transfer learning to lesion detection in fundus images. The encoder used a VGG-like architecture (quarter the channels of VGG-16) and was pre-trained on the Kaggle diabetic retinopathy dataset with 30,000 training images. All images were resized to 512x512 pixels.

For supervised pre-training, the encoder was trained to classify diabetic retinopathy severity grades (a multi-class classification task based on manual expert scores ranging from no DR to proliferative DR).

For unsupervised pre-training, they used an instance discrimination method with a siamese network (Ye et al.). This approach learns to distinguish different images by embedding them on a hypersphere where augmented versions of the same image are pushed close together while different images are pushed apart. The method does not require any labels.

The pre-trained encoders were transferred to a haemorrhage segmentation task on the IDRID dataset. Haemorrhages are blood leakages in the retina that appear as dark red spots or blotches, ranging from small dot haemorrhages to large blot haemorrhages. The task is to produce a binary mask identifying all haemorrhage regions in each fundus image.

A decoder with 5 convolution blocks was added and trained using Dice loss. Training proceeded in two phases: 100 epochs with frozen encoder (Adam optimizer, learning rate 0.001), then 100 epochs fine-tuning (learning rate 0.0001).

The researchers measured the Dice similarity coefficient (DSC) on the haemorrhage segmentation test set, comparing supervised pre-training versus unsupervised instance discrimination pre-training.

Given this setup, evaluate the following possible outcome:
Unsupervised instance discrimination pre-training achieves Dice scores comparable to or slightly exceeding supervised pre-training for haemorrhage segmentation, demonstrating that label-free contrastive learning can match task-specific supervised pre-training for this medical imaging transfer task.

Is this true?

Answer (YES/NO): NO